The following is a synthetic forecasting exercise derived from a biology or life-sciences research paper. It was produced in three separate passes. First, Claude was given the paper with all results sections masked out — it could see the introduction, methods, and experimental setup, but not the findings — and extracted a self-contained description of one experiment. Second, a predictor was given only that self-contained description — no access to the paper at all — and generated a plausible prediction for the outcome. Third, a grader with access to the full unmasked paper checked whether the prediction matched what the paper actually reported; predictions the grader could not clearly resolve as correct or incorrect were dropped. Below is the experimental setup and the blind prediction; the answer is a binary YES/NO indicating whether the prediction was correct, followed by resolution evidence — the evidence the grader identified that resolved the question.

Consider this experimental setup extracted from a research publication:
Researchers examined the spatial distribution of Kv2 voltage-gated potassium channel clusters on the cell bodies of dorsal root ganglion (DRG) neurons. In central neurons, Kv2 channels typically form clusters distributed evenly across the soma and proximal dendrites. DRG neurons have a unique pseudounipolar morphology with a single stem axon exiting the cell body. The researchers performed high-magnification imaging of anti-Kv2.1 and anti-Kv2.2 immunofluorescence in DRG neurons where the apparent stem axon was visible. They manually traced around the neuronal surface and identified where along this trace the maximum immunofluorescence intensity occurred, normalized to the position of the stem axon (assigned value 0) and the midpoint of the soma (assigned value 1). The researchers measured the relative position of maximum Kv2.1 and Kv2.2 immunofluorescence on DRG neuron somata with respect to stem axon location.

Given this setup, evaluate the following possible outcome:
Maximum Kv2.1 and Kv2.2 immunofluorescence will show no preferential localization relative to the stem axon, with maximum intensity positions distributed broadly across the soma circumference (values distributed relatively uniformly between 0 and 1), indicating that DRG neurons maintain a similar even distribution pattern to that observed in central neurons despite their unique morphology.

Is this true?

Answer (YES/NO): NO